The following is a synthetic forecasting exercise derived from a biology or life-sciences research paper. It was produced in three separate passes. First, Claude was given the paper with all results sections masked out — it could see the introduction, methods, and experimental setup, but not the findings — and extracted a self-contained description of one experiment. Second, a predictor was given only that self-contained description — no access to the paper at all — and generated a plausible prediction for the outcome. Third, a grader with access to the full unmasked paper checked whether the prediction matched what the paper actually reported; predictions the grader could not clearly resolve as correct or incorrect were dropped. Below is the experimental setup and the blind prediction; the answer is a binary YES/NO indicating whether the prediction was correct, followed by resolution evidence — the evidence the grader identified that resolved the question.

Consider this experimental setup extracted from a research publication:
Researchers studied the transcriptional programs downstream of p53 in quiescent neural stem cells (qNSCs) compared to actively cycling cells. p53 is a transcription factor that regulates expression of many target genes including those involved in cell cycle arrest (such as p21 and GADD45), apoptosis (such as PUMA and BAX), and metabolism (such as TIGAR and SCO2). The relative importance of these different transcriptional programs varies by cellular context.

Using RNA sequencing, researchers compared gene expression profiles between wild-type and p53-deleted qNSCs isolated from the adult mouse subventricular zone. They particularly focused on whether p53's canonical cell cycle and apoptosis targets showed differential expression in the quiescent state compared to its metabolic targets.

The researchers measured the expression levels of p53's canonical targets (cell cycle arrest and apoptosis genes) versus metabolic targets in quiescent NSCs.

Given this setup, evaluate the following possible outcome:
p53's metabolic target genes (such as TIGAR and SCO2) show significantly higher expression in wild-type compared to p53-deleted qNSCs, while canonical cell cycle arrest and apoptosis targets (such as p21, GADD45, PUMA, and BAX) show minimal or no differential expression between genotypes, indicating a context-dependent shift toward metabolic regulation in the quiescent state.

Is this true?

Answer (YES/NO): NO